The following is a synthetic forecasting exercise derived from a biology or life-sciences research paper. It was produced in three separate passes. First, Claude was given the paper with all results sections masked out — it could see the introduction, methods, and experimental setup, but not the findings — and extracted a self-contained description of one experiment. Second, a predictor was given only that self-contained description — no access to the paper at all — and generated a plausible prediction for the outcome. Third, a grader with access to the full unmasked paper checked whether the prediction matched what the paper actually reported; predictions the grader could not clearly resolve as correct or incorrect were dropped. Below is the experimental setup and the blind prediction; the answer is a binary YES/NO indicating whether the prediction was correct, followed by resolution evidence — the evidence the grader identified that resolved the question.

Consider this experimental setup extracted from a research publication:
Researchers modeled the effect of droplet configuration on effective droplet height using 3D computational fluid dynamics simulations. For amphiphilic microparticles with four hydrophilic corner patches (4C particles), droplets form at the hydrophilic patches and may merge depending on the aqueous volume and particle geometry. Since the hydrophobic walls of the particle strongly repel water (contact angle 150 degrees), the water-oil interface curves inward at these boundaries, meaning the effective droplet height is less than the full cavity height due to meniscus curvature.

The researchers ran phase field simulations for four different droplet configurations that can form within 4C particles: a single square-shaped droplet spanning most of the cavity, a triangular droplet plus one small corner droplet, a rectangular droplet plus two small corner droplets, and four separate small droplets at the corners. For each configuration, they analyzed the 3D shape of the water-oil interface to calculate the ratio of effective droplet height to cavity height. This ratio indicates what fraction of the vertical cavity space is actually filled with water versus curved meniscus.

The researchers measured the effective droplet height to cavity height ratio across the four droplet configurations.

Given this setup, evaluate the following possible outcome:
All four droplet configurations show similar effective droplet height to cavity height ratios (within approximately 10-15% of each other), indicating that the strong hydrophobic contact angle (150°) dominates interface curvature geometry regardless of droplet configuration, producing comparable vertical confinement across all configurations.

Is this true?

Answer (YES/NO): NO